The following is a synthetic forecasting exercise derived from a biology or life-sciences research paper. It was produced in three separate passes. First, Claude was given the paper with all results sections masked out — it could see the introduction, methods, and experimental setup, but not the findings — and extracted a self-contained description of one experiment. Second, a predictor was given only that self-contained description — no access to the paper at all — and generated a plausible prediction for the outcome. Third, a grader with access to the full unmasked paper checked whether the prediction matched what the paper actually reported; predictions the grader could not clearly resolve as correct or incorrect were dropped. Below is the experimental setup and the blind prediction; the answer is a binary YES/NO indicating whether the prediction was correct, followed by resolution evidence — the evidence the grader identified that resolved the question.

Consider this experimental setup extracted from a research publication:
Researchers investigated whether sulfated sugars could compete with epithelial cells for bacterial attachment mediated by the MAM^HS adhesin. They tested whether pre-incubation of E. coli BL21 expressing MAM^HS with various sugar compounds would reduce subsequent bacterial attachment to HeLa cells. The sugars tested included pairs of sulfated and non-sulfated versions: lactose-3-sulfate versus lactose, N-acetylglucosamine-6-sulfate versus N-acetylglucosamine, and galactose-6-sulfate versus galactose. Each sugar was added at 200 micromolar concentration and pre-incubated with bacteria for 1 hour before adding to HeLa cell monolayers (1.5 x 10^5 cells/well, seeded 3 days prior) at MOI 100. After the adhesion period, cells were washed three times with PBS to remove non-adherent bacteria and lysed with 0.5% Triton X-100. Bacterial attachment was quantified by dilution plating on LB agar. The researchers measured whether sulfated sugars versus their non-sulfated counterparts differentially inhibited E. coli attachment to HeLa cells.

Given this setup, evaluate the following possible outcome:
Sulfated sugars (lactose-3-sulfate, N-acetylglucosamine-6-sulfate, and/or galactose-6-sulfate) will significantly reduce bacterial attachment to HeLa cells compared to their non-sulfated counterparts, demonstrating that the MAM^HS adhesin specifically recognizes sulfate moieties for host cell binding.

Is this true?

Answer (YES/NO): NO